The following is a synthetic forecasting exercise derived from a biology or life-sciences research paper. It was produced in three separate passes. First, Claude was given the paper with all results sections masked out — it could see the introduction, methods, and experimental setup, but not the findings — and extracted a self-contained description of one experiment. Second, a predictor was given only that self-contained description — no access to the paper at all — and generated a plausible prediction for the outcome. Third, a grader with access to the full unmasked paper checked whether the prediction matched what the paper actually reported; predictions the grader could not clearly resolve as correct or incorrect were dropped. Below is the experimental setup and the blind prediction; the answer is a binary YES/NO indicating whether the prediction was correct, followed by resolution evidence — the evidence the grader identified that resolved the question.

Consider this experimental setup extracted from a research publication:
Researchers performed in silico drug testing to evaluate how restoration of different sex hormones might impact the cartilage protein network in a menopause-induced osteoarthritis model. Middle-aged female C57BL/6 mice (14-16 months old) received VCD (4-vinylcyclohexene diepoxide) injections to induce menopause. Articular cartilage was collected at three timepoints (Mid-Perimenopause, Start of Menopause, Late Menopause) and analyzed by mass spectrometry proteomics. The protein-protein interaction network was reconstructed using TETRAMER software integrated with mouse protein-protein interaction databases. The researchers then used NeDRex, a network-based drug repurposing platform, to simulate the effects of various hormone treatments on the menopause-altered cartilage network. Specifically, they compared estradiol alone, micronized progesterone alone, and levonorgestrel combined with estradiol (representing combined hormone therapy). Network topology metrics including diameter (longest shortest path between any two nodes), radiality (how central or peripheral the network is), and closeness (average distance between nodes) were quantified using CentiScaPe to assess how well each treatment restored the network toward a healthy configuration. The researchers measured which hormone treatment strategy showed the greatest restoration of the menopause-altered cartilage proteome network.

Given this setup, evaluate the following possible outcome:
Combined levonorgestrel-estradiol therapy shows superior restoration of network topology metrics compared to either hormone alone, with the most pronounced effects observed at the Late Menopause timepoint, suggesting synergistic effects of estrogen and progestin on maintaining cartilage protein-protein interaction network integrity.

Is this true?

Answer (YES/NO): NO